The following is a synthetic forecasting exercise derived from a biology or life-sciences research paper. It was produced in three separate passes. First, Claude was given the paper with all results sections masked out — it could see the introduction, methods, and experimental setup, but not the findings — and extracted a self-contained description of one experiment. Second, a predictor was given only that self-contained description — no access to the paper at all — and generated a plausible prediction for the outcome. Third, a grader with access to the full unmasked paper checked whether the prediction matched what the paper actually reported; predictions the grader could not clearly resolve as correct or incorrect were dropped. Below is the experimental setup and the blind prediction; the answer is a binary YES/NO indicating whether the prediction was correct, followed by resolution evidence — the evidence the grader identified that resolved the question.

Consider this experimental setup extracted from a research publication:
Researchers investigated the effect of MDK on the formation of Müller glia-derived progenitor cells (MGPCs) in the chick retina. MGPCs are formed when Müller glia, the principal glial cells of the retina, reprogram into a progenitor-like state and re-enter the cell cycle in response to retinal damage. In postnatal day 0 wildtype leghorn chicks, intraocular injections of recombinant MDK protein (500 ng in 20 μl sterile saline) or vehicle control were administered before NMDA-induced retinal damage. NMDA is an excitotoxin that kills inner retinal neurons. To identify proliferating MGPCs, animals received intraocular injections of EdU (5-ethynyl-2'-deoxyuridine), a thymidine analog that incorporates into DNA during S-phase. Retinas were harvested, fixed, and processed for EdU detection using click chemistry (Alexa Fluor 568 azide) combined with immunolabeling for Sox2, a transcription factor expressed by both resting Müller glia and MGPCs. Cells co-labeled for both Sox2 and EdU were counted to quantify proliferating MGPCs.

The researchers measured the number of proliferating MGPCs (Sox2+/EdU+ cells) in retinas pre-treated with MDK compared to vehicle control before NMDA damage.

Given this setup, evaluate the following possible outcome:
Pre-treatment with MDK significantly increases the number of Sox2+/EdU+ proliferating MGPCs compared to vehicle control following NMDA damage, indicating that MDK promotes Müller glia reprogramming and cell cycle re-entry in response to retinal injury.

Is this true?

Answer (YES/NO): NO